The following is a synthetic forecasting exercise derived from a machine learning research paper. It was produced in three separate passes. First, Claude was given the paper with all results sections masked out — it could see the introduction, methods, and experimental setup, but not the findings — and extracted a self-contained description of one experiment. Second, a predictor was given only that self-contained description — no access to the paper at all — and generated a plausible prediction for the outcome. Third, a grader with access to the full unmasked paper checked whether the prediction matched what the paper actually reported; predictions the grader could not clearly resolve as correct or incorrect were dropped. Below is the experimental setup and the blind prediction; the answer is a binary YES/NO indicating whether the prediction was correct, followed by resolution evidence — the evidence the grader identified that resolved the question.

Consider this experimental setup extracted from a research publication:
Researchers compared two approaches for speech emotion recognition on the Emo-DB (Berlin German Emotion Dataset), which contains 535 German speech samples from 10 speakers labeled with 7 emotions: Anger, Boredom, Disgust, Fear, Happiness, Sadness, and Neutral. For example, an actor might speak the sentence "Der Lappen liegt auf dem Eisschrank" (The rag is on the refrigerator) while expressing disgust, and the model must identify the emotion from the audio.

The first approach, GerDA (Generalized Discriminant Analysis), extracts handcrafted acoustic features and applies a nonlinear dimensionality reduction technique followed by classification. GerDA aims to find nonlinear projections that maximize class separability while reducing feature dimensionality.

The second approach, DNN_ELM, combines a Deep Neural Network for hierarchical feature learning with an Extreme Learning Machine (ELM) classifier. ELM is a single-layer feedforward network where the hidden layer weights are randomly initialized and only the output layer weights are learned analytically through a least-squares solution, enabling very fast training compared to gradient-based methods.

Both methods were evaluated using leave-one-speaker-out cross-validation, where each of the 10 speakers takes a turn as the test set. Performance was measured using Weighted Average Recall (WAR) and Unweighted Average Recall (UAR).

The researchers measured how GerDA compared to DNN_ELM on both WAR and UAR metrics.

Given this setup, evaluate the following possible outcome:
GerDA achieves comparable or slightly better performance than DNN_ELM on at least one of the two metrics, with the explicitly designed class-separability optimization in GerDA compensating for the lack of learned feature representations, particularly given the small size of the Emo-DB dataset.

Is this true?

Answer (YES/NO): YES